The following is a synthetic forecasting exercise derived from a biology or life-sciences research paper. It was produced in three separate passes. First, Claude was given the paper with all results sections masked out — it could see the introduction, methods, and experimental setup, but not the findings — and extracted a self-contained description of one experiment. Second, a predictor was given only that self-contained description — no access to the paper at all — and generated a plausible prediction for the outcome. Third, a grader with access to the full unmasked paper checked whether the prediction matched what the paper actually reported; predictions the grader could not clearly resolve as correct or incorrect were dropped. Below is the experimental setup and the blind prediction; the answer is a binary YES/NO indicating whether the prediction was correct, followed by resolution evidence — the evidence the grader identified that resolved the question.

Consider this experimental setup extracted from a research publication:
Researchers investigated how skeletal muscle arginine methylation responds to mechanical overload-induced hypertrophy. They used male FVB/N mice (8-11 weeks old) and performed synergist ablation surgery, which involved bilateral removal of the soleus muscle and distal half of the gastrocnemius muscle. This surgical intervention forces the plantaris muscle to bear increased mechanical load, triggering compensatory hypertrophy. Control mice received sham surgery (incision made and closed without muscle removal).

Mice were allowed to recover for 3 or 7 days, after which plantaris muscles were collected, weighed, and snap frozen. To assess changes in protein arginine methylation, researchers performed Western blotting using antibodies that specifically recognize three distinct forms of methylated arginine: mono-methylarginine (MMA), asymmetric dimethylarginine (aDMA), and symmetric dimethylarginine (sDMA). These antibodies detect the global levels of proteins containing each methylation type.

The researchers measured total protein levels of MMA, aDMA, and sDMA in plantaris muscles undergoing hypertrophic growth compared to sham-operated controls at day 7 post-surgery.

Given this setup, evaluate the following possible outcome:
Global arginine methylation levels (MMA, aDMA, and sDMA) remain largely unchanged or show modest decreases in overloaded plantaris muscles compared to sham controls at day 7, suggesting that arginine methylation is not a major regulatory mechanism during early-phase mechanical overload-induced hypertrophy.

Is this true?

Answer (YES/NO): NO